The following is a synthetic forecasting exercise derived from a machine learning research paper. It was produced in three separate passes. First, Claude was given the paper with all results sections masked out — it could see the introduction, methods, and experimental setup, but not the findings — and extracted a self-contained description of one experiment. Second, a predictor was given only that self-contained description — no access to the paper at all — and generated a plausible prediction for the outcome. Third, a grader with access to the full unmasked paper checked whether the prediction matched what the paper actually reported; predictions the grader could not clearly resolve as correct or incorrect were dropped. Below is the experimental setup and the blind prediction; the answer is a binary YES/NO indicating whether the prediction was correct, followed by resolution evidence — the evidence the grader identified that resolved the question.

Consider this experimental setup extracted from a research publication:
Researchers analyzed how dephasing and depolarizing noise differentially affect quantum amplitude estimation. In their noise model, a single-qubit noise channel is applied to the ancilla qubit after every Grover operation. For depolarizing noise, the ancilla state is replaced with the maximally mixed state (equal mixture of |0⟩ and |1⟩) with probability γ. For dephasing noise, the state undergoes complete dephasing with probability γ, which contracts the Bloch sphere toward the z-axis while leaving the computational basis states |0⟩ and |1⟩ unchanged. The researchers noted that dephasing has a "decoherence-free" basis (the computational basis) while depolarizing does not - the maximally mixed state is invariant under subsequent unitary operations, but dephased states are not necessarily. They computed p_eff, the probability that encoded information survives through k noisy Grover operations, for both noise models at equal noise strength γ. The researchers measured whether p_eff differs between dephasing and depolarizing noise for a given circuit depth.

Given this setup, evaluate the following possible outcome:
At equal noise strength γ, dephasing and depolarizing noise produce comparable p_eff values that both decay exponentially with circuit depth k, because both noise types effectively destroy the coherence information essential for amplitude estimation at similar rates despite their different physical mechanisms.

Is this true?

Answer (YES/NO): NO